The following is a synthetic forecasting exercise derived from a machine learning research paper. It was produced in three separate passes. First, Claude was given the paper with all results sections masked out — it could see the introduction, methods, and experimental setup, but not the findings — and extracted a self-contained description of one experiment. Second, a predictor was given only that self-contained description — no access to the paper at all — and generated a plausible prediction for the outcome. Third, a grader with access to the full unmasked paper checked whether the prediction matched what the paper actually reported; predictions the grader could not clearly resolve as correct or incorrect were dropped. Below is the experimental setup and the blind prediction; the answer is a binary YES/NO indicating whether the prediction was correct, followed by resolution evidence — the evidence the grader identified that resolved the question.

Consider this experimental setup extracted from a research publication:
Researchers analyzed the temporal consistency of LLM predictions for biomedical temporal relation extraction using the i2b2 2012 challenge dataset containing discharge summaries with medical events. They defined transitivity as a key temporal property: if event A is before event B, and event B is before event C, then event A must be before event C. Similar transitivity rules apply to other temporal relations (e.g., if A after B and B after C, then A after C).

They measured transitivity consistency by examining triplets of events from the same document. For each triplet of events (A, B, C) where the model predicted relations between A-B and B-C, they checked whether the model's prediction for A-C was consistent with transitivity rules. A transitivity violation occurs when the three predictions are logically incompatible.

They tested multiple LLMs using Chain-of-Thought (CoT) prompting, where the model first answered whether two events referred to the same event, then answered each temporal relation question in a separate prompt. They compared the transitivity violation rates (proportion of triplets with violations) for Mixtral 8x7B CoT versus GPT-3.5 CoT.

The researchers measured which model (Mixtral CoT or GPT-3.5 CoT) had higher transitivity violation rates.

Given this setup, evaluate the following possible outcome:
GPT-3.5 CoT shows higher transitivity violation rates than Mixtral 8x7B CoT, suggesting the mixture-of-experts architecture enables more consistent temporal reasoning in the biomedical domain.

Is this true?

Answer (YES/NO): YES